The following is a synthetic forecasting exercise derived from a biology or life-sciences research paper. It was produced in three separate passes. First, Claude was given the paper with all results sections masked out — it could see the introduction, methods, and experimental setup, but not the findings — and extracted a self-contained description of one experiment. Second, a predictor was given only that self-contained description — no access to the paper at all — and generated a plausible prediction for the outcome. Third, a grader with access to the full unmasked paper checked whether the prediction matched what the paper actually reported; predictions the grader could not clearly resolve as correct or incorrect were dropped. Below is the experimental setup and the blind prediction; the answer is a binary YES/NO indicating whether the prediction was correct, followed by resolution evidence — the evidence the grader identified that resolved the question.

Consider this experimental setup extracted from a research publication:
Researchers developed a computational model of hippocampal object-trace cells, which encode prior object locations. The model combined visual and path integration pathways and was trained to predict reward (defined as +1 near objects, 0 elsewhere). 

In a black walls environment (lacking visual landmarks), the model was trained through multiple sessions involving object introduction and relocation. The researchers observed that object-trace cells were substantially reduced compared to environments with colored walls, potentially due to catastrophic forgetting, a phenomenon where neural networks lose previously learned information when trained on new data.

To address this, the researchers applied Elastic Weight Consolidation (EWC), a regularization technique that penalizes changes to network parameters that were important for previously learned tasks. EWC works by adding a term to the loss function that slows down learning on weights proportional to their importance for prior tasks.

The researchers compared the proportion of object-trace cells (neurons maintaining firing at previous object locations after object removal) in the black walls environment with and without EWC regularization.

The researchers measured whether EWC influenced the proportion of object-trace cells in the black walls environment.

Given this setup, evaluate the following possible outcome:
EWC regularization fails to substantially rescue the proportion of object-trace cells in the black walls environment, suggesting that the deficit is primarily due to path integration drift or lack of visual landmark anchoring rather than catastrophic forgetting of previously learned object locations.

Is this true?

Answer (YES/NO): NO